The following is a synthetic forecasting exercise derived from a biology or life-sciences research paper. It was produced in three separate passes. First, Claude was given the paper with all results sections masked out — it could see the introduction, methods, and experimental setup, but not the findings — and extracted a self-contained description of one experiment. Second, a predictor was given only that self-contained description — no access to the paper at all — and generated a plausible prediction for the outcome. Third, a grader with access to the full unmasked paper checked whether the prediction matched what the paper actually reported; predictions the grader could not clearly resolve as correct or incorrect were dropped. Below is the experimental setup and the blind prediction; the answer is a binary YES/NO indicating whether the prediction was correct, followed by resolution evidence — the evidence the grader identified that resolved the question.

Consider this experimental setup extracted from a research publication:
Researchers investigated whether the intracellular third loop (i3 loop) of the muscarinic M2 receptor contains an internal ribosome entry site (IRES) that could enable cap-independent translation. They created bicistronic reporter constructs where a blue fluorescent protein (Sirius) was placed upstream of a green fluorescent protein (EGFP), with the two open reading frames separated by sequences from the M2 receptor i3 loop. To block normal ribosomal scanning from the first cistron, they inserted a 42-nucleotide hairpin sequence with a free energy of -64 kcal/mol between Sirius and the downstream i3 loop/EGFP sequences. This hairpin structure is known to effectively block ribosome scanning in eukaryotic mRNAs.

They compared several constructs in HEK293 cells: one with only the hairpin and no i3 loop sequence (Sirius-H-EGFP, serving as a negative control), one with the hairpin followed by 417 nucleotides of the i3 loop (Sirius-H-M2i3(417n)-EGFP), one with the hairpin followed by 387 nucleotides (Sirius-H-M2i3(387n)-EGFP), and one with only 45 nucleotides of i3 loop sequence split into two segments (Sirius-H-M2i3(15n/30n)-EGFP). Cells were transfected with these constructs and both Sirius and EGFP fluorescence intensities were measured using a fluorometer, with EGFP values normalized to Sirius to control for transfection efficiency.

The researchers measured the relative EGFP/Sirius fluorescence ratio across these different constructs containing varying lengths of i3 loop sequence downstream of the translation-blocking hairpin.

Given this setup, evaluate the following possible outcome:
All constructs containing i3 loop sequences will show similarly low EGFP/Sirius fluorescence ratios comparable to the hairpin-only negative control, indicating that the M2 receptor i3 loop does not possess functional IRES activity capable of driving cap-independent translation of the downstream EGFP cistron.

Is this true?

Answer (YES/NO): NO